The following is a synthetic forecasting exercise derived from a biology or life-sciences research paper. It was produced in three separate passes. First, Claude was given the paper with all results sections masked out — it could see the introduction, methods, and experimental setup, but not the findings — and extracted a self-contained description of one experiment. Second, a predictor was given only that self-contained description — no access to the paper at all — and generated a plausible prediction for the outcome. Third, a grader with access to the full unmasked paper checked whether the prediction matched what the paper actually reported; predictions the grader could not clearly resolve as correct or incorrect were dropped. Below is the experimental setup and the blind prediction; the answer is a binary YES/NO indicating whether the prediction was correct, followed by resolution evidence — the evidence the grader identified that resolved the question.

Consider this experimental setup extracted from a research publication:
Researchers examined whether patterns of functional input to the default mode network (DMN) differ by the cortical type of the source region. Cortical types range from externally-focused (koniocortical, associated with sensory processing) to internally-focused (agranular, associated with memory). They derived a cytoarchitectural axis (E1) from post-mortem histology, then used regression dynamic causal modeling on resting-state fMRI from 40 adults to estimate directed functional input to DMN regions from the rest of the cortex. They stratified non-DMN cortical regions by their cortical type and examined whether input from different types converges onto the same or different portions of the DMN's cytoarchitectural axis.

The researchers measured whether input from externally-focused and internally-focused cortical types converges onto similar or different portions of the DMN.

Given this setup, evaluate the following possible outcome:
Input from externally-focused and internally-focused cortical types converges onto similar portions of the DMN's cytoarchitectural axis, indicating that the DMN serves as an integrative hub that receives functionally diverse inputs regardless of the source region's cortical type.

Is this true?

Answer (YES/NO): YES